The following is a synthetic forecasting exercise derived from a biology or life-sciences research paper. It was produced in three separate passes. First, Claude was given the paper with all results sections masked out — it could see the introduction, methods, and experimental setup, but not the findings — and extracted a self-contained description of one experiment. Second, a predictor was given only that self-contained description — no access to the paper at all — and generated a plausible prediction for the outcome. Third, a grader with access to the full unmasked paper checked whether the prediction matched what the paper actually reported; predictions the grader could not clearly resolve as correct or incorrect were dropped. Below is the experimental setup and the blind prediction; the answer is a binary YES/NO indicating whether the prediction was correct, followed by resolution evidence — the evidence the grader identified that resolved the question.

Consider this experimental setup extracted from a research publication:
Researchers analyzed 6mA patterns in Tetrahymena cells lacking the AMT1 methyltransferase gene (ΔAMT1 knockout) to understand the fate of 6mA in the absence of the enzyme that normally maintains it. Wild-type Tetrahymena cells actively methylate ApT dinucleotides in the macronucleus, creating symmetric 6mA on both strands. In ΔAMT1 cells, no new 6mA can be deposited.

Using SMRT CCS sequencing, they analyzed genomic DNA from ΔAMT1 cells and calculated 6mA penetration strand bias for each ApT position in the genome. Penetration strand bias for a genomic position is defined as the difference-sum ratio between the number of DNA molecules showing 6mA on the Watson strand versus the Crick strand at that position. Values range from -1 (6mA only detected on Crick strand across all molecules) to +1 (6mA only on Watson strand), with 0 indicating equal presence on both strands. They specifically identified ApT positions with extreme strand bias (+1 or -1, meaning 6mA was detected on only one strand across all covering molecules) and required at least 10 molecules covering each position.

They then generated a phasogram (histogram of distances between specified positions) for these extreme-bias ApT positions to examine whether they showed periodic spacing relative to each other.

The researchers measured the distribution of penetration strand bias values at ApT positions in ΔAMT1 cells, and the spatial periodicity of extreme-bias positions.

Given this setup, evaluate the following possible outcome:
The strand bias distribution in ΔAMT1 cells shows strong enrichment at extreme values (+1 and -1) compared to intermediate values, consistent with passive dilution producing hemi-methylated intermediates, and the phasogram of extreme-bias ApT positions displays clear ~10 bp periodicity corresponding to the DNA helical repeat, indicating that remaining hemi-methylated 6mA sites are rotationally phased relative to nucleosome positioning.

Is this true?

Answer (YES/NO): NO